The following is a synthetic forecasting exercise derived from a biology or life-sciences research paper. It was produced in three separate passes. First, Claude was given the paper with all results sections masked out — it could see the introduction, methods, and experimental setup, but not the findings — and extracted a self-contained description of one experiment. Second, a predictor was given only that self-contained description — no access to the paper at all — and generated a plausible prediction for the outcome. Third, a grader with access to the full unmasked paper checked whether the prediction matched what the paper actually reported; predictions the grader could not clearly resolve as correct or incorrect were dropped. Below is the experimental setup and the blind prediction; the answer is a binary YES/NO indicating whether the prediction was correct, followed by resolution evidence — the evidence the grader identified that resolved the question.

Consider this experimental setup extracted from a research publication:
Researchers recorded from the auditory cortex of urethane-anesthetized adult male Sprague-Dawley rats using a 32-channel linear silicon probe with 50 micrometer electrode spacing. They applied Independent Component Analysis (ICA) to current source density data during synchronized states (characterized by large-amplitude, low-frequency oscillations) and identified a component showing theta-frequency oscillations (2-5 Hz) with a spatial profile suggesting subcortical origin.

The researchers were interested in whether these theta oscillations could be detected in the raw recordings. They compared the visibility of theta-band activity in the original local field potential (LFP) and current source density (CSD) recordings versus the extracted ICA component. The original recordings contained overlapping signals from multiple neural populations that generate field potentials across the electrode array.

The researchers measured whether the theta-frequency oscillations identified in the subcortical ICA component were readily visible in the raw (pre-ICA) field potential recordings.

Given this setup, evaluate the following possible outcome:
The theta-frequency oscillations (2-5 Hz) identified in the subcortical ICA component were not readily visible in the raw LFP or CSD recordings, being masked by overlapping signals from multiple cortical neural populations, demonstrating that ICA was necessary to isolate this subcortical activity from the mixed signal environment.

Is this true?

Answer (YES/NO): YES